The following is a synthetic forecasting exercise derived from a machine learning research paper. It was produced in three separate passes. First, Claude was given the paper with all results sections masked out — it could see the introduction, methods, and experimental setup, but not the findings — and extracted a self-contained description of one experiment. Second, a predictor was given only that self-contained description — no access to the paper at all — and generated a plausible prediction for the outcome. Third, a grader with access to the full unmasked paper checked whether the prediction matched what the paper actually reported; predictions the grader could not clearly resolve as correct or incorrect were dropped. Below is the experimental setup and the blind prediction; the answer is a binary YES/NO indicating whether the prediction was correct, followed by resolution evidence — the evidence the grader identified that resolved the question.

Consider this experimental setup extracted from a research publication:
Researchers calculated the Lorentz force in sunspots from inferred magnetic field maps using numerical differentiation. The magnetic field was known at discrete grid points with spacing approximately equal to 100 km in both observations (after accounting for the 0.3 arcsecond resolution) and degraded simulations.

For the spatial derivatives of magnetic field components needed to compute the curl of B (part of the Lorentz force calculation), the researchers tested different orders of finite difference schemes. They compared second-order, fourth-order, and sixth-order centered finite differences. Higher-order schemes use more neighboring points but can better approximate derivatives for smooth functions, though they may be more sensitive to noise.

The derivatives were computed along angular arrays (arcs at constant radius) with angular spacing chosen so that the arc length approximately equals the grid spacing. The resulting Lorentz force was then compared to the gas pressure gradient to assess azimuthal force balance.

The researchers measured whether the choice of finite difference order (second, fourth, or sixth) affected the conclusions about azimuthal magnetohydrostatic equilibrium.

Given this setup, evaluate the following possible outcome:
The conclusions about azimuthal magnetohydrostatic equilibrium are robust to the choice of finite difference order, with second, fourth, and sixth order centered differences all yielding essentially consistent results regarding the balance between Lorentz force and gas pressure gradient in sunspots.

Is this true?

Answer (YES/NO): YES